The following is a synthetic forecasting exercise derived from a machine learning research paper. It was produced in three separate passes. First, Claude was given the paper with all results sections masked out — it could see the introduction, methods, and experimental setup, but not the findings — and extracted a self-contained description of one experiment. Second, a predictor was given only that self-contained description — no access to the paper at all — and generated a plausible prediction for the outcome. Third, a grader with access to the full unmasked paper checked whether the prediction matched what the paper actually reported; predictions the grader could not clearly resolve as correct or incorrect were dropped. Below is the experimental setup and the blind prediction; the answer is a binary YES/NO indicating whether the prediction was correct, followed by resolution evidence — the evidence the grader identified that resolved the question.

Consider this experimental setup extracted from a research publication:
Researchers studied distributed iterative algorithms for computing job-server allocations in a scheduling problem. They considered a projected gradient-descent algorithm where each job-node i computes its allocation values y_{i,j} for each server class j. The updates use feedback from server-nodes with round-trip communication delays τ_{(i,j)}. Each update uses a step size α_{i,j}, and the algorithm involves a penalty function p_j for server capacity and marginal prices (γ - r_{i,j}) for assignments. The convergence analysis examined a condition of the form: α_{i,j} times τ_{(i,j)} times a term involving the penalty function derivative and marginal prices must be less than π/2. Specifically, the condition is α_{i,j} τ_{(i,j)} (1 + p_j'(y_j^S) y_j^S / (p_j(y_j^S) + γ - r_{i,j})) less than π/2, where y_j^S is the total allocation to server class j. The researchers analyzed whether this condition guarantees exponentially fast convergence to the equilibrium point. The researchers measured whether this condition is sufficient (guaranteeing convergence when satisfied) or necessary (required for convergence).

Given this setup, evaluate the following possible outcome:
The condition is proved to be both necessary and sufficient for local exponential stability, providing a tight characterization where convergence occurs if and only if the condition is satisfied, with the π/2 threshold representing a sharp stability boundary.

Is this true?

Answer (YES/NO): NO